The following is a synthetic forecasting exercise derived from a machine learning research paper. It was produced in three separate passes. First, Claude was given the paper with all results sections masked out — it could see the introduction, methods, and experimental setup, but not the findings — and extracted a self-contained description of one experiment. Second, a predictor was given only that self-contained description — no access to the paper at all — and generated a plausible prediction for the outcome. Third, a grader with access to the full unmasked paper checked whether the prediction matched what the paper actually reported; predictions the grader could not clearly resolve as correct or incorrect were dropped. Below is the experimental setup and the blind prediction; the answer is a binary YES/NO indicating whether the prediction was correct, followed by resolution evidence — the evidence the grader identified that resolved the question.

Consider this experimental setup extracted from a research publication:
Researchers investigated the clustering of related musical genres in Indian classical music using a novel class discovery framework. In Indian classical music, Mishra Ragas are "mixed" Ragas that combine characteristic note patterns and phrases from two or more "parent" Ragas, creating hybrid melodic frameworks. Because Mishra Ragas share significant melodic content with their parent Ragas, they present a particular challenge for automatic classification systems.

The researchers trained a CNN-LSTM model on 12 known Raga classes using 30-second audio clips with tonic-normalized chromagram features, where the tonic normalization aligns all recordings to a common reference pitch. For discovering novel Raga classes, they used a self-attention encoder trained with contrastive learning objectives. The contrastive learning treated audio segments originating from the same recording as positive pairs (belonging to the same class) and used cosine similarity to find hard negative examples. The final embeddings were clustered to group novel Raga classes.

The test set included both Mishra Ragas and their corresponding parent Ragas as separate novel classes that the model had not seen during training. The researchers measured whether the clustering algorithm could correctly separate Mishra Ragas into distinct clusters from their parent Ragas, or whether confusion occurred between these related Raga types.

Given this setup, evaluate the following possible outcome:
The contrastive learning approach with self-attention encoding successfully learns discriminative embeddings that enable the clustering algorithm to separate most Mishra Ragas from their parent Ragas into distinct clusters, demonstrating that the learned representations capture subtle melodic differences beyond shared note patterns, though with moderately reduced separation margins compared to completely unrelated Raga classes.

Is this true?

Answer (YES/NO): NO